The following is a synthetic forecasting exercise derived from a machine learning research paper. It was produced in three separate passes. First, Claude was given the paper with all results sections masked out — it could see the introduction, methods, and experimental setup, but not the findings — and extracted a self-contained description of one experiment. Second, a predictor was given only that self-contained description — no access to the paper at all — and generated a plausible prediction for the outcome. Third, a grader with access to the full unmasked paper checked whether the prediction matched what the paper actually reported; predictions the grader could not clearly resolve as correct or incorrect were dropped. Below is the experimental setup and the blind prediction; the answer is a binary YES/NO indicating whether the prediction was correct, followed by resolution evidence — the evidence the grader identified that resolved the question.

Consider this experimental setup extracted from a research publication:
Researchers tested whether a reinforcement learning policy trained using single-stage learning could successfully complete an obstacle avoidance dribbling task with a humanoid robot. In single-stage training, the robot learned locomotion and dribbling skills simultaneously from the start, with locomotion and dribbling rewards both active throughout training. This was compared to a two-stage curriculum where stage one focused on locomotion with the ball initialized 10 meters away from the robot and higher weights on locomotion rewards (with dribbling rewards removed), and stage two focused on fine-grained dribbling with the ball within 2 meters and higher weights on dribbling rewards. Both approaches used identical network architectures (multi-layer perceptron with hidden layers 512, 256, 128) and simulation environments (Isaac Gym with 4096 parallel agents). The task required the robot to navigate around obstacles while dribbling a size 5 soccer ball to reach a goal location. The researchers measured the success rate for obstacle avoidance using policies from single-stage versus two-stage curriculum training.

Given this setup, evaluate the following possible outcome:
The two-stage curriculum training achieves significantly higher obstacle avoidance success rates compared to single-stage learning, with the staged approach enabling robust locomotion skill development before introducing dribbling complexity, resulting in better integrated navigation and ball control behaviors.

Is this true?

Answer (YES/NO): YES